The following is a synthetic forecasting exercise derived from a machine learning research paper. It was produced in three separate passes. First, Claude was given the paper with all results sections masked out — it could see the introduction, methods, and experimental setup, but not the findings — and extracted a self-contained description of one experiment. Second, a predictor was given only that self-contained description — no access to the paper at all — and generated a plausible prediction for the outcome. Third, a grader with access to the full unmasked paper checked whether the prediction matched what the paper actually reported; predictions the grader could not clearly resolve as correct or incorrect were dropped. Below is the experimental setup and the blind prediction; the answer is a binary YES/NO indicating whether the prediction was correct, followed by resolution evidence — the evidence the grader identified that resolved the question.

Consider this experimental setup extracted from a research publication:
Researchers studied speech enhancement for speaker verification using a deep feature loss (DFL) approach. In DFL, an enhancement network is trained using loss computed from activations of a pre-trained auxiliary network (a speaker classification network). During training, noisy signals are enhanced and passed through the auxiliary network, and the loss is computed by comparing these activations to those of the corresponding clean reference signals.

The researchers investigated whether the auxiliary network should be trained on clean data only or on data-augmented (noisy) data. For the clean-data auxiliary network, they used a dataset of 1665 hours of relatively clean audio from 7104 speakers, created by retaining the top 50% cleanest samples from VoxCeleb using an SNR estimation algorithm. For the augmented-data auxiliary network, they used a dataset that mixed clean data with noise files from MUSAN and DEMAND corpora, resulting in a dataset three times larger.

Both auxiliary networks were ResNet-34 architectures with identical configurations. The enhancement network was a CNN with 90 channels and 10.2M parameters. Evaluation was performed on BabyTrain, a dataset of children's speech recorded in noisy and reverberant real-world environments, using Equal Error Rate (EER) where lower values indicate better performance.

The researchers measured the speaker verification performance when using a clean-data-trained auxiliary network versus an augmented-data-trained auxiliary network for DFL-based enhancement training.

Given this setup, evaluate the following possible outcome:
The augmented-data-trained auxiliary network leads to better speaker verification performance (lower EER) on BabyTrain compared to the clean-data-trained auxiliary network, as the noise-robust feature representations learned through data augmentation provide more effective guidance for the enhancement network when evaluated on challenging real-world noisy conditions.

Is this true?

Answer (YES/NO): NO